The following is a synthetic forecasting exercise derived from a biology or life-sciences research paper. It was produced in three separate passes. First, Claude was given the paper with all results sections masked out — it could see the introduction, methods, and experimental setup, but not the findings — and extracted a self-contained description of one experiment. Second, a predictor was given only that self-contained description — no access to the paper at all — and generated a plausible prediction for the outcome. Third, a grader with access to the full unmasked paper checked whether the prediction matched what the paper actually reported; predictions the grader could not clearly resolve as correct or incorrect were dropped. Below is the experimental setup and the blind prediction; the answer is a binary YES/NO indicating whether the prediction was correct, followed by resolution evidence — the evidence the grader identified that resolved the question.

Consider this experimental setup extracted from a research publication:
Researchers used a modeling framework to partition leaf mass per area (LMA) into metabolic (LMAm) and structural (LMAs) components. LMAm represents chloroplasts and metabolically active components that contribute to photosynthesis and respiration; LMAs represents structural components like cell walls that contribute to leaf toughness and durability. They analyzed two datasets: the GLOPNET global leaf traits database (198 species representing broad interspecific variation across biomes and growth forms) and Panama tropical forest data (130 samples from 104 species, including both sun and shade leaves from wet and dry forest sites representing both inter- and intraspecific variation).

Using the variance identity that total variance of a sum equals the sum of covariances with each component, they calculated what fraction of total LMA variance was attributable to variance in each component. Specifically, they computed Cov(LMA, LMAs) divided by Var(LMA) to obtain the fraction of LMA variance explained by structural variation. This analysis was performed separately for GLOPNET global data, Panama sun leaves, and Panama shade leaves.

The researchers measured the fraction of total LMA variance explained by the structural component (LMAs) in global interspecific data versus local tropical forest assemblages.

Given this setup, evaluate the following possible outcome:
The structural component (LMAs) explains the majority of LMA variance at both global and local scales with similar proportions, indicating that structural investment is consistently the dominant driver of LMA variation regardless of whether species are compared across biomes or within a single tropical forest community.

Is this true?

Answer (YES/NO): NO